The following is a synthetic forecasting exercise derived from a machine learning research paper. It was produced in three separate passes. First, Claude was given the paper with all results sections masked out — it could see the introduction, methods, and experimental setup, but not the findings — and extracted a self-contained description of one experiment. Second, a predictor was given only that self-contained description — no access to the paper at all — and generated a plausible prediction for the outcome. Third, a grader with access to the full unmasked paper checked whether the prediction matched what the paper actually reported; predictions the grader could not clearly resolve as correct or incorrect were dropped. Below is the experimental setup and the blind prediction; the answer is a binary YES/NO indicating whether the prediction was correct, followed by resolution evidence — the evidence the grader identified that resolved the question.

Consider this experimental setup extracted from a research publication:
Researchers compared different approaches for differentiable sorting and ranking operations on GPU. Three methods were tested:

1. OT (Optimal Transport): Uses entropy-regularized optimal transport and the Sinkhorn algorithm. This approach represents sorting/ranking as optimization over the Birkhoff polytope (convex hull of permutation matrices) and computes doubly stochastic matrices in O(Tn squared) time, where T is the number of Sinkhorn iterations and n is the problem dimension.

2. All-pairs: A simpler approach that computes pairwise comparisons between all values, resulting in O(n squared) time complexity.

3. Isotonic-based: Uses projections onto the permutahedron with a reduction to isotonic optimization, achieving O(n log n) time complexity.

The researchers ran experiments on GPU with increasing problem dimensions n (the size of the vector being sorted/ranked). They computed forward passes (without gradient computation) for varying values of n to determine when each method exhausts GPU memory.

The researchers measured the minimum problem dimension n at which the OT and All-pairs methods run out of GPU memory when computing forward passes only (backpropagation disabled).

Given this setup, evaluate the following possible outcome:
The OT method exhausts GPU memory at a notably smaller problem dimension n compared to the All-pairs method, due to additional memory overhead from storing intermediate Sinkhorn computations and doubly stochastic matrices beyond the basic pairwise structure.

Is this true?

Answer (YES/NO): YES